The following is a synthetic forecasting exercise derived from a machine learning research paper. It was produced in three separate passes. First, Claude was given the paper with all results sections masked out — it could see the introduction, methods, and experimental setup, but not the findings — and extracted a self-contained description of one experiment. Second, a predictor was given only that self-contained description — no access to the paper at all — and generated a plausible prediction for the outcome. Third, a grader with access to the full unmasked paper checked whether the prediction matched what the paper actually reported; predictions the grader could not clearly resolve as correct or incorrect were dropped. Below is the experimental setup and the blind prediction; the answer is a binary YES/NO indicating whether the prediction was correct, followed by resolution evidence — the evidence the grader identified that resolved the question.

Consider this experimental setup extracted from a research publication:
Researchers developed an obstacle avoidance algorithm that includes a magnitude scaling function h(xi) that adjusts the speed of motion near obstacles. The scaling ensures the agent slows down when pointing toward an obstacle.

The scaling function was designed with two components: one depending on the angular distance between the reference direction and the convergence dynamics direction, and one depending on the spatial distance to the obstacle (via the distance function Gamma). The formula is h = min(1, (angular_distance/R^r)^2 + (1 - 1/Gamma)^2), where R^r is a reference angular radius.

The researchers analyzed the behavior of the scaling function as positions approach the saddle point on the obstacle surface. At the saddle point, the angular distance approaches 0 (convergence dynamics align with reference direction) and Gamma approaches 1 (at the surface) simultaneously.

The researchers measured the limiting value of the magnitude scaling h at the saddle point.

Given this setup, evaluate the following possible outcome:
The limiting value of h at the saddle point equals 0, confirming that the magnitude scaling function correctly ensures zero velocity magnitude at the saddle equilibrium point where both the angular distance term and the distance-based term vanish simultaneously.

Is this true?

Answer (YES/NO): YES